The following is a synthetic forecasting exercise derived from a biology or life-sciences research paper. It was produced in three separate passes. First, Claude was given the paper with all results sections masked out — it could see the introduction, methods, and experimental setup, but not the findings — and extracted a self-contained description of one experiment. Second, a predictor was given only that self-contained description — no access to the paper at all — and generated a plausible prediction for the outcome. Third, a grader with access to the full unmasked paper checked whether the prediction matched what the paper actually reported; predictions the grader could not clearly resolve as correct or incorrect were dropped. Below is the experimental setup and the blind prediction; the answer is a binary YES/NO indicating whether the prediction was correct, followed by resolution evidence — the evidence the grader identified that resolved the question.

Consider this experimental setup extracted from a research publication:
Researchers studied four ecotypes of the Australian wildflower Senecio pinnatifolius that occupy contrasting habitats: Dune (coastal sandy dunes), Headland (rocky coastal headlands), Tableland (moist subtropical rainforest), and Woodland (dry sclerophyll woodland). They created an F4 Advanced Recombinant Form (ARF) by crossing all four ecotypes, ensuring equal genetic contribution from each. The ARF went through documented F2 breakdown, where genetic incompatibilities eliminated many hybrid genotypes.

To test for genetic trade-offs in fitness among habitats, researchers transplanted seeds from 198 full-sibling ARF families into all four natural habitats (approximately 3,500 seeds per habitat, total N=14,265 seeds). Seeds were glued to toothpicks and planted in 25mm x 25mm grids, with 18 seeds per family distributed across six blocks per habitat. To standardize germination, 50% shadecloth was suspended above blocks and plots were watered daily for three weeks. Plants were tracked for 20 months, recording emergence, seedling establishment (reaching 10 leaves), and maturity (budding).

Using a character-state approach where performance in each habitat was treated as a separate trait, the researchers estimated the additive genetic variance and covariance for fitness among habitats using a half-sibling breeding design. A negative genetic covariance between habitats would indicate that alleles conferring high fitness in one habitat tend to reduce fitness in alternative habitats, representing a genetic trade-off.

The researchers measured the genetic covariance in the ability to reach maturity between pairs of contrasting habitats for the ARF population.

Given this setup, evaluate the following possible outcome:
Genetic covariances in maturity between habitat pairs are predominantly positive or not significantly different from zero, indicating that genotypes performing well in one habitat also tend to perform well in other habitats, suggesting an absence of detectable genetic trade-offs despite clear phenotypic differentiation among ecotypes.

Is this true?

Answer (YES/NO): NO